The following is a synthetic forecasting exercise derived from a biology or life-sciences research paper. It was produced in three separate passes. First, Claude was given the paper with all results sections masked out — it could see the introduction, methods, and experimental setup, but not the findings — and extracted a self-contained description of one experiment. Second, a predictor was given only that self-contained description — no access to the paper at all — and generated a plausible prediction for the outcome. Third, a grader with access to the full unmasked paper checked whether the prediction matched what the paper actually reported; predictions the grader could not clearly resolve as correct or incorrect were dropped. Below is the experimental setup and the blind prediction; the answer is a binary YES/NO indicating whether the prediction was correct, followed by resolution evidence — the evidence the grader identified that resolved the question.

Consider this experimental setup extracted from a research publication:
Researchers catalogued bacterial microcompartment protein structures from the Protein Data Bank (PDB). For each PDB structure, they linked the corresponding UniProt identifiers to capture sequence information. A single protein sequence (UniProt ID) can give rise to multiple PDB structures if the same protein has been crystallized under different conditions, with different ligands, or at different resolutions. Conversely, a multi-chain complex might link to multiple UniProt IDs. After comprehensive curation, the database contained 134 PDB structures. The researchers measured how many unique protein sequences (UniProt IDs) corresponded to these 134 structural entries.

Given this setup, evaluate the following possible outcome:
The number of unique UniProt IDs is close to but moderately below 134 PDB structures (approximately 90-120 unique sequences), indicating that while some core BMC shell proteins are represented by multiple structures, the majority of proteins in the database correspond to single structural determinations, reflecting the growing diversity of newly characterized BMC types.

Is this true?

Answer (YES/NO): NO